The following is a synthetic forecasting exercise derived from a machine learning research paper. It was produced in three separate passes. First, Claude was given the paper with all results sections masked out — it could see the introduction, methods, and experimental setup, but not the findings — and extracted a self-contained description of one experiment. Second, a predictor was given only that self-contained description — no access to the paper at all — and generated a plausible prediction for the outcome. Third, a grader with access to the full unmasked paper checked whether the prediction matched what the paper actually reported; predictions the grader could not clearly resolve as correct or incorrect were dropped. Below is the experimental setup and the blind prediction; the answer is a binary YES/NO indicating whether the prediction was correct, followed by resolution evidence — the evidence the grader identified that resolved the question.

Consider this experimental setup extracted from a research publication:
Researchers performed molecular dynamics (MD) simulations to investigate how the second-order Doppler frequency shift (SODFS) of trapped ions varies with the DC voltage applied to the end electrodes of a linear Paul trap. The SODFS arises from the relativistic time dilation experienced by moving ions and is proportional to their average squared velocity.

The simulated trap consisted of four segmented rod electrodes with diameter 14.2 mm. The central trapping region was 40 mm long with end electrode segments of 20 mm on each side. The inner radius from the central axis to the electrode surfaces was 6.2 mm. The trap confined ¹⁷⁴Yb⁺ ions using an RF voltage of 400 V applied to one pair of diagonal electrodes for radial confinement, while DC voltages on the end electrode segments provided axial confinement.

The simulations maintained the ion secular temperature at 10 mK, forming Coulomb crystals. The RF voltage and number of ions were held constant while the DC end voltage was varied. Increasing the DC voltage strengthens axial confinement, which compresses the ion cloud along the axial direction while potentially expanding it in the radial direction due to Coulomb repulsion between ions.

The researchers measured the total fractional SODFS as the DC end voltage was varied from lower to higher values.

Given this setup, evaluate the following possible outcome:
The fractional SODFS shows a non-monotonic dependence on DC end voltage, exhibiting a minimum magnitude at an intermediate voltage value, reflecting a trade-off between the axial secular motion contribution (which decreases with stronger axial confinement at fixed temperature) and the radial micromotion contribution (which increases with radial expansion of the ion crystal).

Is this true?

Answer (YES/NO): NO